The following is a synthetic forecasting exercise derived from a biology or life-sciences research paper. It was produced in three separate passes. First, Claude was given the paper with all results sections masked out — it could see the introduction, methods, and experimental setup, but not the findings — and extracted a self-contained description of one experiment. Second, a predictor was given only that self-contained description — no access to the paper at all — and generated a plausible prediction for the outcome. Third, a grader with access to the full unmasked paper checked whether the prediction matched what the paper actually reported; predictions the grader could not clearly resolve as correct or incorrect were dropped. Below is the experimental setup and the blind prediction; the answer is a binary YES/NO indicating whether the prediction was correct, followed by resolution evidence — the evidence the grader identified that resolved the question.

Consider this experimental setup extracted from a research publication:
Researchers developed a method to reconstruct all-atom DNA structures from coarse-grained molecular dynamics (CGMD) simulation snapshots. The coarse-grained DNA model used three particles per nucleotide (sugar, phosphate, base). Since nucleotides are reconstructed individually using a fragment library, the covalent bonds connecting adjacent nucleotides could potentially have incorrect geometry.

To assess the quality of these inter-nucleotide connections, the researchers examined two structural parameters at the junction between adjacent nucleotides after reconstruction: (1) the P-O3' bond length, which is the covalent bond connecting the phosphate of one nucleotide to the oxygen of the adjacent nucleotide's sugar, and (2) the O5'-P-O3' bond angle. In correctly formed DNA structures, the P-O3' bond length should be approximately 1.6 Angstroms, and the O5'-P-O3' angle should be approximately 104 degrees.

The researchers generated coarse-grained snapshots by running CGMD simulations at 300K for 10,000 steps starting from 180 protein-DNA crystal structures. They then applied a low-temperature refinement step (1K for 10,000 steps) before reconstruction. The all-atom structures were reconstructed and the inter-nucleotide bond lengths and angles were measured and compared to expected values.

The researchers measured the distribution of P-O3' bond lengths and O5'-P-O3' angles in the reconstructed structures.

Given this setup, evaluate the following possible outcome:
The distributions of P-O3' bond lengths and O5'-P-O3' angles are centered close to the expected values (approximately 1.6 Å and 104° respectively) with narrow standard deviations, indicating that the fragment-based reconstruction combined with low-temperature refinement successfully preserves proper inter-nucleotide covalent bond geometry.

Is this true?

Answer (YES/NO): NO